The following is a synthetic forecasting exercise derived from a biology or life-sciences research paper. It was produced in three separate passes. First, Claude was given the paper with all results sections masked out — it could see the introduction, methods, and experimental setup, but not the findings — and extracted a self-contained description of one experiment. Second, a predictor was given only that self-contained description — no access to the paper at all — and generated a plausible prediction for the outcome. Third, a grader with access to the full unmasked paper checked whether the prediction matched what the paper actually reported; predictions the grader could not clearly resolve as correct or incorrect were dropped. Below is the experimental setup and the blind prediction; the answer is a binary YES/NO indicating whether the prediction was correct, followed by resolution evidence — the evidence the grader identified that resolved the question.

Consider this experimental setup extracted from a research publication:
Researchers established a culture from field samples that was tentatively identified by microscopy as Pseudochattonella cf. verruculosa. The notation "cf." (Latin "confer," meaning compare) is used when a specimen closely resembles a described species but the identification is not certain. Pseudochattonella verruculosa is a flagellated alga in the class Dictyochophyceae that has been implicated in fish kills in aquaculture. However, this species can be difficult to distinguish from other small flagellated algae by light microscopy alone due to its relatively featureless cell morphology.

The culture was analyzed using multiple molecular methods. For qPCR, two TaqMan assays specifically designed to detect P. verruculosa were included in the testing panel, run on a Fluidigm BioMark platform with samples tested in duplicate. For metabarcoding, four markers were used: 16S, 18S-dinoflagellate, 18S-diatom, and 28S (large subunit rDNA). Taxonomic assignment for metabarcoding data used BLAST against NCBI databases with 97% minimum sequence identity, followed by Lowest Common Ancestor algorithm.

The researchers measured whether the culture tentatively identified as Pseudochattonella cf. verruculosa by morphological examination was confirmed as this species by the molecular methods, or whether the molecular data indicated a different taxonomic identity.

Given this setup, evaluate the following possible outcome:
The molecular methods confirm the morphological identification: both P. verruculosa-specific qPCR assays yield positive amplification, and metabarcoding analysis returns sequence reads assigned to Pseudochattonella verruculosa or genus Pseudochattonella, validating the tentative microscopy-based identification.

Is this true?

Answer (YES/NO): NO